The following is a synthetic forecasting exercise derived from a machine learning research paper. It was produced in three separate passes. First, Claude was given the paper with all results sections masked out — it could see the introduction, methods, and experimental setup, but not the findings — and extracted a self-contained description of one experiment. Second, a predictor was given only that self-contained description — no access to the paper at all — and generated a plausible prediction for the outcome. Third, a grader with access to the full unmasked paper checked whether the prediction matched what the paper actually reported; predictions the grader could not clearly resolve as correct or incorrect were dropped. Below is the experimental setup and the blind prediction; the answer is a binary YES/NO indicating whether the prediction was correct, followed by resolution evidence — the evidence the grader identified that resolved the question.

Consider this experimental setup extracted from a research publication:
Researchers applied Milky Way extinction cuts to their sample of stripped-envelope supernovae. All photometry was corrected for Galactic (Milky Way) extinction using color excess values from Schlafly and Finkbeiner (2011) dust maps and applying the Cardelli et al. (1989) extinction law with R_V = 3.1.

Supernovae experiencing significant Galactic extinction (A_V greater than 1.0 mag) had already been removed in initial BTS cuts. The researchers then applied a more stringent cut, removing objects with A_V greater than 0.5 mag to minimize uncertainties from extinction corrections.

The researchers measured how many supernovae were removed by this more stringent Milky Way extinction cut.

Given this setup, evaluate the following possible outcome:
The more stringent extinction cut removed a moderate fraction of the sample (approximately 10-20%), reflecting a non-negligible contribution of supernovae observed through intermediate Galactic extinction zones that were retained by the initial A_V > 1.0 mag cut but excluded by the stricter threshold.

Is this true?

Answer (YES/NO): NO